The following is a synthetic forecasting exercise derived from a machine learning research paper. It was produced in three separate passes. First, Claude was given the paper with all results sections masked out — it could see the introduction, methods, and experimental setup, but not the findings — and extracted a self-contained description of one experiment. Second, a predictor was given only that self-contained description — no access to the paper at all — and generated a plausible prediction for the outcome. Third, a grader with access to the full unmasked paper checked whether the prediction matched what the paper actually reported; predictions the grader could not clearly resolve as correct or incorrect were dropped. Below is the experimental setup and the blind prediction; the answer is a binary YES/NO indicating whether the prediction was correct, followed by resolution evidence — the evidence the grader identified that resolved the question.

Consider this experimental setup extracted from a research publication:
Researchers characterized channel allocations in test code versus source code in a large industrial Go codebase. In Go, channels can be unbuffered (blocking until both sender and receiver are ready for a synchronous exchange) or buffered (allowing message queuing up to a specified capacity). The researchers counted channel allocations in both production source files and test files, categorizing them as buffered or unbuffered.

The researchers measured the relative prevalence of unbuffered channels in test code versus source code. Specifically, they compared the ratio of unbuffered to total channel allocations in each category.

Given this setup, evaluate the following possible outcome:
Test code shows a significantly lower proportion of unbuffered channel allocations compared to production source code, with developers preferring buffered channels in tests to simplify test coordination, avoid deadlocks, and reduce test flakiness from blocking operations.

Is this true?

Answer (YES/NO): NO